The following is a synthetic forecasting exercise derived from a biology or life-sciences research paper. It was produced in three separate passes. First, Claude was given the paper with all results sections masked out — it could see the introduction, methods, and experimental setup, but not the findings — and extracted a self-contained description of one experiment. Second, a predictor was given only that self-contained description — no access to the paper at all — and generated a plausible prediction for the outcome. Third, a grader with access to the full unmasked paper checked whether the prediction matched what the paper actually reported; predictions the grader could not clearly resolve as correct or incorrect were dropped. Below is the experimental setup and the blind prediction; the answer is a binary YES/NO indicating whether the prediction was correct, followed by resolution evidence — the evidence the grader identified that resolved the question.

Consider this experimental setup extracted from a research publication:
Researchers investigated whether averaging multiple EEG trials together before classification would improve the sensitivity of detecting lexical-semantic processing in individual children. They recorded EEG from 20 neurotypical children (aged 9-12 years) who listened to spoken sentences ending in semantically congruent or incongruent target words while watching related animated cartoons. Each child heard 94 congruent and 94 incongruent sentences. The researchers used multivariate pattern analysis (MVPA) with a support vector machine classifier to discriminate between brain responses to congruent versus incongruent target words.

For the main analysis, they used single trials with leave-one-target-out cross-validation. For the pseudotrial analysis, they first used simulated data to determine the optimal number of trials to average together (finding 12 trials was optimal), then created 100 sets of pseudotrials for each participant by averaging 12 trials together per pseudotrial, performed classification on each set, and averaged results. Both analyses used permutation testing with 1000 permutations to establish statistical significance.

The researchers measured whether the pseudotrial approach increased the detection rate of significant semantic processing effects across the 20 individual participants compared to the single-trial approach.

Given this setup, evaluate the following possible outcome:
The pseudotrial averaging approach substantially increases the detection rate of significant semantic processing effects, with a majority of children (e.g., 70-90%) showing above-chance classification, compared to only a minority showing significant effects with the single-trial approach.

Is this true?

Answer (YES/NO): NO